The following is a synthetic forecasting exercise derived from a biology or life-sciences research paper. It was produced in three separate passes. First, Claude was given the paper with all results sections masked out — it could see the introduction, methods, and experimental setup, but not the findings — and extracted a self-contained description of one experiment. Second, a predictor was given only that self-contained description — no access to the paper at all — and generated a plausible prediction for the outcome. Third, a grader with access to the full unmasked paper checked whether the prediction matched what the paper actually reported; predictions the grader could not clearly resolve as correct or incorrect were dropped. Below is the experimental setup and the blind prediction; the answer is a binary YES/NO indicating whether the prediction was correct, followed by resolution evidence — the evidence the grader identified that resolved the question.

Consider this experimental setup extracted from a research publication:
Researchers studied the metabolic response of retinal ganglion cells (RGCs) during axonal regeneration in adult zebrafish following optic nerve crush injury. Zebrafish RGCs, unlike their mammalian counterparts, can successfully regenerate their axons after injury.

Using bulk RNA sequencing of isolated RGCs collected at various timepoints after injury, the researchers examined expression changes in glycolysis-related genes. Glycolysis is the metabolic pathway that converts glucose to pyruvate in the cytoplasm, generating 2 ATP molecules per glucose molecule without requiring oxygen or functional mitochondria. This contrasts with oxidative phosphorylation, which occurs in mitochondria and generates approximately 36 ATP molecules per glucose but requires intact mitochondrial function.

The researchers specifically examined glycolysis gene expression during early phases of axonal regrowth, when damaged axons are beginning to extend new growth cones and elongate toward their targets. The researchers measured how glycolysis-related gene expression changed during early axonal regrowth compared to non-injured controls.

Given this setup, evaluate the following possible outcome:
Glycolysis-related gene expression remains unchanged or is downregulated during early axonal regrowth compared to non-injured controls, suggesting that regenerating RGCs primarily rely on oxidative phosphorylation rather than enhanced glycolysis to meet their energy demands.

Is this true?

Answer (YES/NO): NO